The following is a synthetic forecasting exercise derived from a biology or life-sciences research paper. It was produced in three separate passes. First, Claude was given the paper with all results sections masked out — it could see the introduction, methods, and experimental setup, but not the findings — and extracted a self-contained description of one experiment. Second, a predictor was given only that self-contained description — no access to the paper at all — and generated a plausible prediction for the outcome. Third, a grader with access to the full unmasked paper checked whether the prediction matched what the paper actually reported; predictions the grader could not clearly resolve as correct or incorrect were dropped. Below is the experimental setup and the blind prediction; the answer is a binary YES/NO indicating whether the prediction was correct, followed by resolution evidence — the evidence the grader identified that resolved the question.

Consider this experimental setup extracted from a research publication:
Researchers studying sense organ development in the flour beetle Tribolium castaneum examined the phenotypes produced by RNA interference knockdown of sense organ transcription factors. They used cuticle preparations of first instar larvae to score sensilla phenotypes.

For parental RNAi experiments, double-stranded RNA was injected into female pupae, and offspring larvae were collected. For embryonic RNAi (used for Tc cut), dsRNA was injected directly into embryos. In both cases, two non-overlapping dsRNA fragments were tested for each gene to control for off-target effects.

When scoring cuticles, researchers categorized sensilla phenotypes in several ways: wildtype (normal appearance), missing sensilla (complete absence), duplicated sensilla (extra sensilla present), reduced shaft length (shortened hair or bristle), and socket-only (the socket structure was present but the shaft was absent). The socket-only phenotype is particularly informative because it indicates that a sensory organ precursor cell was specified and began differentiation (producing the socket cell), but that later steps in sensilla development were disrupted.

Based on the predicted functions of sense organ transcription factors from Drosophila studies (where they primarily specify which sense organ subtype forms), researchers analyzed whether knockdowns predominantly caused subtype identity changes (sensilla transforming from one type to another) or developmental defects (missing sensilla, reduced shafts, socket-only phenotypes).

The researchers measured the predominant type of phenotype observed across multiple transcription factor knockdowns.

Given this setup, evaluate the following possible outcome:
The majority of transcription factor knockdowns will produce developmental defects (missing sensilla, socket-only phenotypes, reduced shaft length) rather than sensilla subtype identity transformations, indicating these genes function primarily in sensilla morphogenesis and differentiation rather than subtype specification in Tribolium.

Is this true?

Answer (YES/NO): YES